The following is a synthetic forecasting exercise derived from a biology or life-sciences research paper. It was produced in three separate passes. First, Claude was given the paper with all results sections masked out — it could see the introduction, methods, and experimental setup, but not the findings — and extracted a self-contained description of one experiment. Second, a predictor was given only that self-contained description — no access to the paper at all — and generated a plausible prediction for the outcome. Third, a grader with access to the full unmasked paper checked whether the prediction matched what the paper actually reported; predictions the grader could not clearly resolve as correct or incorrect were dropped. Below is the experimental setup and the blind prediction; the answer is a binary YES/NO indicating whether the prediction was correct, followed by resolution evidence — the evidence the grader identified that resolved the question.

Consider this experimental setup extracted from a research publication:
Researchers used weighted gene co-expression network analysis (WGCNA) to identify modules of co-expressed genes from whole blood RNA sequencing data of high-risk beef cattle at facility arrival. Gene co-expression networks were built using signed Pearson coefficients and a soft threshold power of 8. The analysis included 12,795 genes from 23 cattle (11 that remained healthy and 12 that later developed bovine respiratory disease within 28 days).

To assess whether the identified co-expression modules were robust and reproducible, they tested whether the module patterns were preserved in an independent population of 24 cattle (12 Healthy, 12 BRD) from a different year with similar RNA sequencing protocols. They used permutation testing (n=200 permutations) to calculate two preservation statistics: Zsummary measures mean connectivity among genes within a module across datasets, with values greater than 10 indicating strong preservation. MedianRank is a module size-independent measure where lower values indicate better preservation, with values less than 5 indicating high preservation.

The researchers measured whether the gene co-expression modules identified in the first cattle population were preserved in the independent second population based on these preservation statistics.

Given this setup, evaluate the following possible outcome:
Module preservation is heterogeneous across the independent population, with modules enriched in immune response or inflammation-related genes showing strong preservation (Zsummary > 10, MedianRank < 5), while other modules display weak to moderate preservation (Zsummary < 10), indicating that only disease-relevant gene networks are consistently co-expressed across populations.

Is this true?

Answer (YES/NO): NO